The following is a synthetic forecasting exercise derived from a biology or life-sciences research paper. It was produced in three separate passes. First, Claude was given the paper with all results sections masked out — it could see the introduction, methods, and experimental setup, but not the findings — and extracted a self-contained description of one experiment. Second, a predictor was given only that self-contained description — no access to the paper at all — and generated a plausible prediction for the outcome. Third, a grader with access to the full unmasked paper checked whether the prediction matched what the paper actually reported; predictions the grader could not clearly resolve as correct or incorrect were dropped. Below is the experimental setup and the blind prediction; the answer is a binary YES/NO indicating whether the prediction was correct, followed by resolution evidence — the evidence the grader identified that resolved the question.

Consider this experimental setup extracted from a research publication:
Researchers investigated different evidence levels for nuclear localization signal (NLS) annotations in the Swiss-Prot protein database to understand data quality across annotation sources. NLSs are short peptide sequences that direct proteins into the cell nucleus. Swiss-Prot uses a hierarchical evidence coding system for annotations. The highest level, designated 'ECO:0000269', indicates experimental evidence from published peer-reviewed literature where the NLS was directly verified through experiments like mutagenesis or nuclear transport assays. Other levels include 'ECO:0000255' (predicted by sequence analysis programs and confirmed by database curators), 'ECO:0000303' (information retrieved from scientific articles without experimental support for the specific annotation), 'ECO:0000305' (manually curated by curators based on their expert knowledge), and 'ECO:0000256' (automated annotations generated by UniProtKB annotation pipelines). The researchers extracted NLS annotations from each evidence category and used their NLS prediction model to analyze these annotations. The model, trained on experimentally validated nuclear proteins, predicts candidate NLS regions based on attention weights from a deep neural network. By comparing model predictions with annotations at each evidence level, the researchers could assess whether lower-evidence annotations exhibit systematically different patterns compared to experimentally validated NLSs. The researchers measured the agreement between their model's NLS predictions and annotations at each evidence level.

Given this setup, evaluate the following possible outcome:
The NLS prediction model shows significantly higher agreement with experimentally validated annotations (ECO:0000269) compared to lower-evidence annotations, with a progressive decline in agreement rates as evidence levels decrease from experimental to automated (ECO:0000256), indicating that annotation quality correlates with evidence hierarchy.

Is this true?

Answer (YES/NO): NO